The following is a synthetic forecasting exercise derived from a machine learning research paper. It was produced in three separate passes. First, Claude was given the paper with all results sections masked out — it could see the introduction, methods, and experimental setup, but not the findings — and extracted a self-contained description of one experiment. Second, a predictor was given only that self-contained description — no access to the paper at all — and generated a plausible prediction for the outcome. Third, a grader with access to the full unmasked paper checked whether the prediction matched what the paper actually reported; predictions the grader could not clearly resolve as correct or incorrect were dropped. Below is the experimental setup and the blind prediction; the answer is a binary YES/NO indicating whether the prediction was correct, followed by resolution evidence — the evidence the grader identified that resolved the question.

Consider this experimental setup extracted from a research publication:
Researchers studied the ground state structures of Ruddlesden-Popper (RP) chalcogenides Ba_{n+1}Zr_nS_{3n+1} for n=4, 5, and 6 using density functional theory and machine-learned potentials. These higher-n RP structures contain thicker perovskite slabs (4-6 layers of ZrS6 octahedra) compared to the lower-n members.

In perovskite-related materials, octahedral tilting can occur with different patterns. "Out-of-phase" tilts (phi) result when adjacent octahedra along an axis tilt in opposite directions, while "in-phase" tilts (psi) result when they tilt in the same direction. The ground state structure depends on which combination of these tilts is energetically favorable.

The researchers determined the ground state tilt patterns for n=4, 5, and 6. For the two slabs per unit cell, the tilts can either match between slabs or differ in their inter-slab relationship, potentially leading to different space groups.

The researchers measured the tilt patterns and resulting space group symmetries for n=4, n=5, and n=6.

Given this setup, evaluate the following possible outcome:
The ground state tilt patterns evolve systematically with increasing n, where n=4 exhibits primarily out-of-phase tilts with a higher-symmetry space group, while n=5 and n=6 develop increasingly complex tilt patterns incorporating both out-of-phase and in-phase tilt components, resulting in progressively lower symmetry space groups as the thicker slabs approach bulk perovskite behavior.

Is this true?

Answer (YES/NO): NO